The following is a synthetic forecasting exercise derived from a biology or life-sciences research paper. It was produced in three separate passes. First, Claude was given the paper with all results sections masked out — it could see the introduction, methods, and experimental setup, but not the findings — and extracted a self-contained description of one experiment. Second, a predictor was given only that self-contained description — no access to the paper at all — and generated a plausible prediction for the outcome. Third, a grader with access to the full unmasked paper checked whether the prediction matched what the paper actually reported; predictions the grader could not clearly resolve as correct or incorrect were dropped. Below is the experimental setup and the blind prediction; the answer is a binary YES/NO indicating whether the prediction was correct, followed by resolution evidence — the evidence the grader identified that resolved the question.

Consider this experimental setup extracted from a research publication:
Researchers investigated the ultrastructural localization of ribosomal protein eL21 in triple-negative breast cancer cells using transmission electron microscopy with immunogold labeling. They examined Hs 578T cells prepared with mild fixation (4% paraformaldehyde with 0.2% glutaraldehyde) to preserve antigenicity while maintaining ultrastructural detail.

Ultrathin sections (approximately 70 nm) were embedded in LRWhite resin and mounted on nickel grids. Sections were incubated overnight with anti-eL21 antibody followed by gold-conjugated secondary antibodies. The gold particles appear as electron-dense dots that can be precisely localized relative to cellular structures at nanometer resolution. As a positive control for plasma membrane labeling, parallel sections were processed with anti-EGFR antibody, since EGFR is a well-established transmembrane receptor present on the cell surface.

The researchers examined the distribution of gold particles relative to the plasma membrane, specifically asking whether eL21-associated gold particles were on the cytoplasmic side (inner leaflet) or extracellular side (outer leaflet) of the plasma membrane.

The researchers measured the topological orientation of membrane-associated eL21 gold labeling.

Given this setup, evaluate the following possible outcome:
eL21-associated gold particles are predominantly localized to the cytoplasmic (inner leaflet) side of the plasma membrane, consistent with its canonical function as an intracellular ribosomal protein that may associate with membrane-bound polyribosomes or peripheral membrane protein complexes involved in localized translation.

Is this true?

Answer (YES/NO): NO